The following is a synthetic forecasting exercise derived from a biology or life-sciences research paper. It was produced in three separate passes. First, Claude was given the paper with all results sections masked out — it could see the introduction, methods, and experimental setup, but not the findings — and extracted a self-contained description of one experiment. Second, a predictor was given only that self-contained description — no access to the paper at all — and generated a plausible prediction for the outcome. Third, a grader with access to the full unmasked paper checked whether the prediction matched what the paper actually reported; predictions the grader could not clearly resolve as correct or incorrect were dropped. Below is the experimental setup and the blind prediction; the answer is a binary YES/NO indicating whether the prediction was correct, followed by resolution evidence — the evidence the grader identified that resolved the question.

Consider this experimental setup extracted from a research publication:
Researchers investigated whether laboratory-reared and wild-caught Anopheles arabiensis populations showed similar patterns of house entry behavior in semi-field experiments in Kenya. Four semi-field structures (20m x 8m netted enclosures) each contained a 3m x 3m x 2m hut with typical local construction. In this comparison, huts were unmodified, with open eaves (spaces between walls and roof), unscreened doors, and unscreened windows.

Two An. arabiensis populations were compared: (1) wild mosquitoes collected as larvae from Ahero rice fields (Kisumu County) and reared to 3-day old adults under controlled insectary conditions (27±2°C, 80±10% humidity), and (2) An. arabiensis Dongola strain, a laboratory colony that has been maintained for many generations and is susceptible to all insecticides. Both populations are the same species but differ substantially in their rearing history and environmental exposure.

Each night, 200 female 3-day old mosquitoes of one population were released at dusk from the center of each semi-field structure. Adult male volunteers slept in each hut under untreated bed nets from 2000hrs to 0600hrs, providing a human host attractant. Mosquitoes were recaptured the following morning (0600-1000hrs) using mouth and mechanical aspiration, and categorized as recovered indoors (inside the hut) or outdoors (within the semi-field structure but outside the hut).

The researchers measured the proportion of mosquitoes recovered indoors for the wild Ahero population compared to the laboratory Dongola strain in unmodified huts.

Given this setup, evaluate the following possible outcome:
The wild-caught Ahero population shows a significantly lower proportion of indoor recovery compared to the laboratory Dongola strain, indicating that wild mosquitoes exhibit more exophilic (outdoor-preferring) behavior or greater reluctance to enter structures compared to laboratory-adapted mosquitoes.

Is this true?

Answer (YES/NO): YES